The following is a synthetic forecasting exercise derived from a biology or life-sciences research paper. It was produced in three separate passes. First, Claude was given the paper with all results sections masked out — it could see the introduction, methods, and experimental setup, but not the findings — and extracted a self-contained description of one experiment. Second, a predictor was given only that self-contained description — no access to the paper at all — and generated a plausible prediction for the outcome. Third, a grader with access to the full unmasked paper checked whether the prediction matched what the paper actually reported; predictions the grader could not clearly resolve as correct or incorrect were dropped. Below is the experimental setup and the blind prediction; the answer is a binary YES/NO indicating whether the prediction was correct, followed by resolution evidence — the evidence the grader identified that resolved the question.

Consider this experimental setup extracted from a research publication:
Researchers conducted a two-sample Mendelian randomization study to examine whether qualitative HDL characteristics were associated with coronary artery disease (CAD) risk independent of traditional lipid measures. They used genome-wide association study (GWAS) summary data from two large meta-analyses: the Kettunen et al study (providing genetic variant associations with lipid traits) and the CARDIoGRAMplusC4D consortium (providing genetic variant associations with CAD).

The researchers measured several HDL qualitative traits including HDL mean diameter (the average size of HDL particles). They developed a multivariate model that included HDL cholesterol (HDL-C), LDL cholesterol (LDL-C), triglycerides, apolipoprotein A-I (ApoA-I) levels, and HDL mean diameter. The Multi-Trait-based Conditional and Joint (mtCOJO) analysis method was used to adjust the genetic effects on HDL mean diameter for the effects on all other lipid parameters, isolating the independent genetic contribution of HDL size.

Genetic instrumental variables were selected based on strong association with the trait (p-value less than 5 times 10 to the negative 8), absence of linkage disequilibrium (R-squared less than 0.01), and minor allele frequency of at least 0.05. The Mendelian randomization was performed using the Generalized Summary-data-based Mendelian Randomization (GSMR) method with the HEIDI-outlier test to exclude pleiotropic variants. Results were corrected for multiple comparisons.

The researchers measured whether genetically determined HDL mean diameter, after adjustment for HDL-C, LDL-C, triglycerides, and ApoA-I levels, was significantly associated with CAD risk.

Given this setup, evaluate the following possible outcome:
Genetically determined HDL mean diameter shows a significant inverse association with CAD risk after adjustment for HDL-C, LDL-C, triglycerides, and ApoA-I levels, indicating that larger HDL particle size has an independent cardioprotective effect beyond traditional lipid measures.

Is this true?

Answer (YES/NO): NO